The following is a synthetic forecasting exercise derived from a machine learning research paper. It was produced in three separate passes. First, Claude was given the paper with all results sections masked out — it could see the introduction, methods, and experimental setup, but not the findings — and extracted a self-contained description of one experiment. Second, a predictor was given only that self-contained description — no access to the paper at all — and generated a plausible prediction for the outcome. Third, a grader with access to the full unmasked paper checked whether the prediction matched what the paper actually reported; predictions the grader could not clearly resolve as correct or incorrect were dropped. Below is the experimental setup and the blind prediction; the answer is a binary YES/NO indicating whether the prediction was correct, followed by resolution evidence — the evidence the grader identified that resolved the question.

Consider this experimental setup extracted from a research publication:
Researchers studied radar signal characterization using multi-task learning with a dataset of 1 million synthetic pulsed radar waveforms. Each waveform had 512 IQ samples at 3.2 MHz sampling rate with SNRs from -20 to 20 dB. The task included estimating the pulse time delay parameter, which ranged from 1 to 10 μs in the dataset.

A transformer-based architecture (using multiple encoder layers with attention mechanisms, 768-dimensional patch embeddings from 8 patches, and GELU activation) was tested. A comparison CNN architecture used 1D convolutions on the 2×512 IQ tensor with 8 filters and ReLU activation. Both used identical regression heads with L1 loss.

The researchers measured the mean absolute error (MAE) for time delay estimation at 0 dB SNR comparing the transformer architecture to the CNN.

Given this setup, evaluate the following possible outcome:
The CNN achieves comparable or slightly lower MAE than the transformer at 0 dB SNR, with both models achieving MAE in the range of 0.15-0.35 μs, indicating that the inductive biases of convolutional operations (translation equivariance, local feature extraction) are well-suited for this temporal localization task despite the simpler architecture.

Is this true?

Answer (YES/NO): NO